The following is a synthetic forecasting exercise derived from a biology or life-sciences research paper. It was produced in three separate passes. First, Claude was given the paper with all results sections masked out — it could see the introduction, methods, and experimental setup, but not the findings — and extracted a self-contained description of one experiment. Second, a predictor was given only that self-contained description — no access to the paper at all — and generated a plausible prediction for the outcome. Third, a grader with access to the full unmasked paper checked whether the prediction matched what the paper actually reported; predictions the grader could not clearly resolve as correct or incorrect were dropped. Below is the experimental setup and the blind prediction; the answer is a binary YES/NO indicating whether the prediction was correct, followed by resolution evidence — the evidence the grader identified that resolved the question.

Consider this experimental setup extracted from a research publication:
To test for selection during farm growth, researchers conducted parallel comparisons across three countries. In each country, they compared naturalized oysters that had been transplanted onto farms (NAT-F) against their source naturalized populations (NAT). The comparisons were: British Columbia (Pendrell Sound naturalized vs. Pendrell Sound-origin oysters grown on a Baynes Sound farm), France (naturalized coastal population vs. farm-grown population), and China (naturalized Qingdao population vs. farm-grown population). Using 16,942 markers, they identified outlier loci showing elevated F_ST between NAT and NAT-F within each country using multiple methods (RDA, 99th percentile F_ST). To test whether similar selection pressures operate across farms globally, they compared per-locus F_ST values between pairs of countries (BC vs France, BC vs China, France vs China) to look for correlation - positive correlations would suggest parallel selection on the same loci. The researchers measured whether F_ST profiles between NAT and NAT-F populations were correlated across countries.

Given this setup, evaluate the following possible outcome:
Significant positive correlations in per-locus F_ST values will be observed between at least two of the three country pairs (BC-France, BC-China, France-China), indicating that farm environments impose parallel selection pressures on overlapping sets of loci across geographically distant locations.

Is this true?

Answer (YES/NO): NO